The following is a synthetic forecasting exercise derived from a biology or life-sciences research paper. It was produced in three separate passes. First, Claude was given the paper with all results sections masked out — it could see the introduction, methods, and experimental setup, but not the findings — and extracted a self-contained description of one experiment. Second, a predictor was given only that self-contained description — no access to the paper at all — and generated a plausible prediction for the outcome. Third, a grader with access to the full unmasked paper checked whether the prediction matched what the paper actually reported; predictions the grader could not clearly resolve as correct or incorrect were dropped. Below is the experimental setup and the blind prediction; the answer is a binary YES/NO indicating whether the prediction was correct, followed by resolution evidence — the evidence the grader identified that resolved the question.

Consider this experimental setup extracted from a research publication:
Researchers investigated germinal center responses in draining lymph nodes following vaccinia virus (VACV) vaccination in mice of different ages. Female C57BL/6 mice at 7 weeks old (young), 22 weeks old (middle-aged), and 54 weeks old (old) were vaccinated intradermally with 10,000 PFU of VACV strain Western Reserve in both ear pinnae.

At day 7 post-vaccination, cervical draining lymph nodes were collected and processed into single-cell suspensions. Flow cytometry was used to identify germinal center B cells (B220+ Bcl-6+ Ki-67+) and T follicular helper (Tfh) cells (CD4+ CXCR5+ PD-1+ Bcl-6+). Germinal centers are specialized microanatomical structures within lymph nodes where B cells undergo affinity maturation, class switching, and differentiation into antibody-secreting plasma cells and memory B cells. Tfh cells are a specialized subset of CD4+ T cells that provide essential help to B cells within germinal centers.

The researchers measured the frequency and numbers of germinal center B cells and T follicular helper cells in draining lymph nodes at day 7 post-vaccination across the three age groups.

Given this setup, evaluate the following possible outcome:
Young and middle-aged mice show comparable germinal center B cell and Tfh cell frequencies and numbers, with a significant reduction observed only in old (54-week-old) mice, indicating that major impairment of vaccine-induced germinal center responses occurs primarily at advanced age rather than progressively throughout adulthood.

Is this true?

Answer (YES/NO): NO